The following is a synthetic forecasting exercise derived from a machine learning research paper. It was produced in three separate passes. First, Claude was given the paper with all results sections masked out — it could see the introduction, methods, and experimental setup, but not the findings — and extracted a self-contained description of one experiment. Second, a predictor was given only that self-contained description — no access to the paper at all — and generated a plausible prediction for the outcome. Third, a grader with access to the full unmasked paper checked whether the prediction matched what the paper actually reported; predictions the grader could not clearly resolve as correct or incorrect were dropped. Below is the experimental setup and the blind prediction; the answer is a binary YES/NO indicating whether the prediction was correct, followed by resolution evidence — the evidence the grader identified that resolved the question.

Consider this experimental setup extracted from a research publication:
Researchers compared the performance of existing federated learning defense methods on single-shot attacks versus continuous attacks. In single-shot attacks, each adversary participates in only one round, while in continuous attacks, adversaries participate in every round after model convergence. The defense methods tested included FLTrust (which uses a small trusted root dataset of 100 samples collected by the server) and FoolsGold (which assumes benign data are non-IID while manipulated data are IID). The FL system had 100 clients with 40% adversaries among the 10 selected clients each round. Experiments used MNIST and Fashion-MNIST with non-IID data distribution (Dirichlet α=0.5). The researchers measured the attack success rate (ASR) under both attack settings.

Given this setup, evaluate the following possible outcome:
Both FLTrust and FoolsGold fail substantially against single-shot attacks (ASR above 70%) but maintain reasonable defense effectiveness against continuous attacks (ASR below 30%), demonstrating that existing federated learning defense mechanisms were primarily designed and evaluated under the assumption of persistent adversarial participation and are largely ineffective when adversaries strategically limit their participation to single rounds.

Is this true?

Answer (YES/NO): NO